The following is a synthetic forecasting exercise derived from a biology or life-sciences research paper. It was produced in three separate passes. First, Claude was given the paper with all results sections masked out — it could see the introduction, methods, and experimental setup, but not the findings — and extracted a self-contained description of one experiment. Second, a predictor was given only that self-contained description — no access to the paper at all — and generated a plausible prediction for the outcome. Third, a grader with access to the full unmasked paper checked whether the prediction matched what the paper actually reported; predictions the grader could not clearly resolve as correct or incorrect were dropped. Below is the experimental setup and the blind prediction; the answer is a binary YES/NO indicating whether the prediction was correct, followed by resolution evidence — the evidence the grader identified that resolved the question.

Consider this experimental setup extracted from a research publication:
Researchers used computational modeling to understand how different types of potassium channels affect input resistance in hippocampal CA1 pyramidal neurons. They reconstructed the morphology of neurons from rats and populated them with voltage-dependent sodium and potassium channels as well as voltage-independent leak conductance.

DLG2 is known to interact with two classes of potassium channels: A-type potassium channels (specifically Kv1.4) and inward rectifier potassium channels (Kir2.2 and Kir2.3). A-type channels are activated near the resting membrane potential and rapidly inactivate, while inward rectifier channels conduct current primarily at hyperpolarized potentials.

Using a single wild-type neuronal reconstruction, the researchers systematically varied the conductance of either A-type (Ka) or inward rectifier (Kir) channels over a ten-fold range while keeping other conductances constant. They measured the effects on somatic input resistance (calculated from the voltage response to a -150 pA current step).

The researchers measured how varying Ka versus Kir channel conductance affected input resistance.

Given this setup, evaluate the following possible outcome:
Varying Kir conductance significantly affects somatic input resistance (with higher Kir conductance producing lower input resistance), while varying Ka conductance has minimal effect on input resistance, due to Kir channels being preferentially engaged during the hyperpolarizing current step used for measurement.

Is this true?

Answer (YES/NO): NO